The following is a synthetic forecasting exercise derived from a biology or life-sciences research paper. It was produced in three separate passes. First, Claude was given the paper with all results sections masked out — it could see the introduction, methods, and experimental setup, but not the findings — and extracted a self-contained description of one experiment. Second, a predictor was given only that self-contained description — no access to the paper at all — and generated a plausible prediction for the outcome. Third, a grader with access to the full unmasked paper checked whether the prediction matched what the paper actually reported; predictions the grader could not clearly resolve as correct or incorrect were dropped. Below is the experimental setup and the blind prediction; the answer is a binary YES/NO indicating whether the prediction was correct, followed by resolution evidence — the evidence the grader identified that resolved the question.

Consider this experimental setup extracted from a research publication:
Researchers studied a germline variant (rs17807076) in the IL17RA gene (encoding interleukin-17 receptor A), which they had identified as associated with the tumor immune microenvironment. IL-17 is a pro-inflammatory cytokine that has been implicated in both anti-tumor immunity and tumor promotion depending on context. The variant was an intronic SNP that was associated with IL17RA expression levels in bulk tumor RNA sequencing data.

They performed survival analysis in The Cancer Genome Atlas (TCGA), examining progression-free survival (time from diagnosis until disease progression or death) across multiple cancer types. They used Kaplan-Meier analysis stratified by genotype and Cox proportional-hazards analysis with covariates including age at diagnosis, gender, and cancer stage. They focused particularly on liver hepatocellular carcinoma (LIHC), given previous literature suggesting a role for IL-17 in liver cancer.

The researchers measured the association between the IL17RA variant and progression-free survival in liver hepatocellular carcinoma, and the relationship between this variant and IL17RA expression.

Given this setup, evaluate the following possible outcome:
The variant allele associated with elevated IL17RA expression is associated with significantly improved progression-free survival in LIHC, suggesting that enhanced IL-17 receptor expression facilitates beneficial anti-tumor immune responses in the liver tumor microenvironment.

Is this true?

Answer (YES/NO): NO